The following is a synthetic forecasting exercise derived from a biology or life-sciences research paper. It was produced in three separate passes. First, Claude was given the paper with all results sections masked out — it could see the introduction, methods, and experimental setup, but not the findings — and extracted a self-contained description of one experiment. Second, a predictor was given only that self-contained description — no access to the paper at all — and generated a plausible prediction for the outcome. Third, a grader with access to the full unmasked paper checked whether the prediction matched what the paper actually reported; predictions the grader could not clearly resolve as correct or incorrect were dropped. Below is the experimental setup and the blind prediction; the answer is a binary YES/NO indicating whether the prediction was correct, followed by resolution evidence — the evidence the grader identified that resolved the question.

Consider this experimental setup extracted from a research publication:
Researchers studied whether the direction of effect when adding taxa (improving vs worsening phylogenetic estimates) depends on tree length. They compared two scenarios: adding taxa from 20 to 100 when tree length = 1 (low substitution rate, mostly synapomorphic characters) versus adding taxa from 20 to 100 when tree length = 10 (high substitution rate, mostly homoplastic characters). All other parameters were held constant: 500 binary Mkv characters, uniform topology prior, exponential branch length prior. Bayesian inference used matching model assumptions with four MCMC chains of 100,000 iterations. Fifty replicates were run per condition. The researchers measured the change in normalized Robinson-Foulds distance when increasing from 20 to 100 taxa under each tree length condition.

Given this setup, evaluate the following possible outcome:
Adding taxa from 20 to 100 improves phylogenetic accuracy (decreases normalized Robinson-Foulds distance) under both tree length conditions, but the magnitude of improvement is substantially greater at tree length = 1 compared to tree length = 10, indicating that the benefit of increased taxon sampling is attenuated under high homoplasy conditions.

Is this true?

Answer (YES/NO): NO